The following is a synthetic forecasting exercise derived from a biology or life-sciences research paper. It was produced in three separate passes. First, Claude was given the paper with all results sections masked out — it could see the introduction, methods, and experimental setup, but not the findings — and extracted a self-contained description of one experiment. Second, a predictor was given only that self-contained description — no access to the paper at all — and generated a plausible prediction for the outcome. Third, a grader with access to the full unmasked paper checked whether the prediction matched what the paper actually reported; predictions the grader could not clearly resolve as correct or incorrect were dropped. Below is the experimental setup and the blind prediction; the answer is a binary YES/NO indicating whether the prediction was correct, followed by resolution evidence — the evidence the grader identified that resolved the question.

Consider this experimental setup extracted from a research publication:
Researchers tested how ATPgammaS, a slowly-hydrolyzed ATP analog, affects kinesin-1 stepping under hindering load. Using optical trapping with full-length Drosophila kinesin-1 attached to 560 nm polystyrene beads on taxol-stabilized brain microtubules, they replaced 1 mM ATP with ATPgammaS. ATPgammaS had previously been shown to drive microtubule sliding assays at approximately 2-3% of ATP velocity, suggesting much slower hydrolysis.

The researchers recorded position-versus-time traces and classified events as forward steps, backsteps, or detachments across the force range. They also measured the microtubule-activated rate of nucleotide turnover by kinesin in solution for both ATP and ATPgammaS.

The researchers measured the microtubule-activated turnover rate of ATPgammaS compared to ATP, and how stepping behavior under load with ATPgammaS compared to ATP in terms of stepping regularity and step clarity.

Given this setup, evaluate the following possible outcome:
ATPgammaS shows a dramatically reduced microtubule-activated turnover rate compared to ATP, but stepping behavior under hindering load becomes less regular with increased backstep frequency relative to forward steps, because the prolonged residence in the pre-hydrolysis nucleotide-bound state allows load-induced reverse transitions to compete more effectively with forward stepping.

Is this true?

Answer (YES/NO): NO